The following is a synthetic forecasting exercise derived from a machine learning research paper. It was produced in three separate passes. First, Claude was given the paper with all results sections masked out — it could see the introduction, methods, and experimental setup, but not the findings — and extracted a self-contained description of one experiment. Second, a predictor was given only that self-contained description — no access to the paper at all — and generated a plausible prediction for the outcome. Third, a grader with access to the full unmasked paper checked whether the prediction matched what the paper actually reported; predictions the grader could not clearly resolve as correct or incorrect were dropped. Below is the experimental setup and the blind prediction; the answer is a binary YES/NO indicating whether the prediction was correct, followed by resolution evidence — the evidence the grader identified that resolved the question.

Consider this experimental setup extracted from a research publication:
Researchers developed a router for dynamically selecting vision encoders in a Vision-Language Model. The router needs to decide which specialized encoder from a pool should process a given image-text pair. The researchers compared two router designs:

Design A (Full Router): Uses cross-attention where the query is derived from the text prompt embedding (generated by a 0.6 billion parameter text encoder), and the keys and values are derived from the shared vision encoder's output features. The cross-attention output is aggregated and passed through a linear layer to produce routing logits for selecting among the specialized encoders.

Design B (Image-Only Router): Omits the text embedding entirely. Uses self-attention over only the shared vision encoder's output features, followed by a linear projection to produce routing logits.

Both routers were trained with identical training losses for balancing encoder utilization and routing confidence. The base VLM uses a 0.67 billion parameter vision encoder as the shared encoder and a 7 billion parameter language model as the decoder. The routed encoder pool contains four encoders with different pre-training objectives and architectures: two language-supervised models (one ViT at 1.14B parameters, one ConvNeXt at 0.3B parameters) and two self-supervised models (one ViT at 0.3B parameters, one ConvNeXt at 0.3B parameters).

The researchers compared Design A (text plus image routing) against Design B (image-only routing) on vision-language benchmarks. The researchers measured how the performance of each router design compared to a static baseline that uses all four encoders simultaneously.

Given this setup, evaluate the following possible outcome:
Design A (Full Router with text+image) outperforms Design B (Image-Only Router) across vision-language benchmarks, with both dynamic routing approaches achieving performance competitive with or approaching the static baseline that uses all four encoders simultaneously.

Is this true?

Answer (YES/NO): NO